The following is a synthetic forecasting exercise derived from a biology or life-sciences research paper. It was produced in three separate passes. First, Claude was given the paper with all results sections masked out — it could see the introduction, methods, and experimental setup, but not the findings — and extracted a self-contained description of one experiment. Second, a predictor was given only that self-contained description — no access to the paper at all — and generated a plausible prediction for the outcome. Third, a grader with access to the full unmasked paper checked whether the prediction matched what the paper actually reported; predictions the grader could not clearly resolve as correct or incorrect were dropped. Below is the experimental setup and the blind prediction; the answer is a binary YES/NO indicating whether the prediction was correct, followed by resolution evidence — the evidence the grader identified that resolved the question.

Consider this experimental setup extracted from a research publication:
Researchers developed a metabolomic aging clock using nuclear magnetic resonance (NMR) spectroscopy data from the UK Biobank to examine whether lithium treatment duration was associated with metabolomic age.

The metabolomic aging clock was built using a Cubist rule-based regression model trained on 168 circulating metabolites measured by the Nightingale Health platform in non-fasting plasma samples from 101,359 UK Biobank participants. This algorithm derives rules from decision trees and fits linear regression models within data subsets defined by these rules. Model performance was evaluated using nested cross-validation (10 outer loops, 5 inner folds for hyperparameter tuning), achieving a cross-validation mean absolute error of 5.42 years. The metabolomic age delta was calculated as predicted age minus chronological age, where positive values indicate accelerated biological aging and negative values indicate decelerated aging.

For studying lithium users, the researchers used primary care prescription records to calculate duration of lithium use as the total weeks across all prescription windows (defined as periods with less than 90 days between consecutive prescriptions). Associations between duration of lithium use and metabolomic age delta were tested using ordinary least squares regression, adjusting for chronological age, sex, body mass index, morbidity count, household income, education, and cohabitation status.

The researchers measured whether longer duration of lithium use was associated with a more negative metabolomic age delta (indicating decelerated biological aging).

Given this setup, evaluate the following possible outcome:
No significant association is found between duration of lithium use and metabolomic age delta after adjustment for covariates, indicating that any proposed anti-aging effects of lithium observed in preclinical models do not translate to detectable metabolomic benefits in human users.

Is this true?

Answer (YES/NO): YES